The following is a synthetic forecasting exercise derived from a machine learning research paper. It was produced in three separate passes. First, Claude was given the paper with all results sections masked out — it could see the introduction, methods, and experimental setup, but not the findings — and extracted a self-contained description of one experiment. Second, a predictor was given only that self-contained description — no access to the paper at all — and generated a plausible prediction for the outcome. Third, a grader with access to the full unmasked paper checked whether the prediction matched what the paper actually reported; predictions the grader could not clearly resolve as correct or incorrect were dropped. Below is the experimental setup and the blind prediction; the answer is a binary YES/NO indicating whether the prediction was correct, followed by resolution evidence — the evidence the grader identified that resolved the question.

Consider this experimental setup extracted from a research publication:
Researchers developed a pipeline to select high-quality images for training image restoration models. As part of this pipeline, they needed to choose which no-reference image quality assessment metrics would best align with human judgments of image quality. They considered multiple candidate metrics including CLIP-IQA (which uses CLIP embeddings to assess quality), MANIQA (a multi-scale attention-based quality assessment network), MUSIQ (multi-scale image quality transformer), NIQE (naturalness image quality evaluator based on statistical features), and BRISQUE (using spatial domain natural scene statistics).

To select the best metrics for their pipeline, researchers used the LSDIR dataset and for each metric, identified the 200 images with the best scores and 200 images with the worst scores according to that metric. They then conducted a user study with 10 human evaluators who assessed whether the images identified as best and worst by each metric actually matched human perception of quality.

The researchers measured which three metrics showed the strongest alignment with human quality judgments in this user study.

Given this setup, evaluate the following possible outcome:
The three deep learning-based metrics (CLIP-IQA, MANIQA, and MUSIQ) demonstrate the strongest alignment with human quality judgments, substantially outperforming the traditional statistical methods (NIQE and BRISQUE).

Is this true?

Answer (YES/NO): NO